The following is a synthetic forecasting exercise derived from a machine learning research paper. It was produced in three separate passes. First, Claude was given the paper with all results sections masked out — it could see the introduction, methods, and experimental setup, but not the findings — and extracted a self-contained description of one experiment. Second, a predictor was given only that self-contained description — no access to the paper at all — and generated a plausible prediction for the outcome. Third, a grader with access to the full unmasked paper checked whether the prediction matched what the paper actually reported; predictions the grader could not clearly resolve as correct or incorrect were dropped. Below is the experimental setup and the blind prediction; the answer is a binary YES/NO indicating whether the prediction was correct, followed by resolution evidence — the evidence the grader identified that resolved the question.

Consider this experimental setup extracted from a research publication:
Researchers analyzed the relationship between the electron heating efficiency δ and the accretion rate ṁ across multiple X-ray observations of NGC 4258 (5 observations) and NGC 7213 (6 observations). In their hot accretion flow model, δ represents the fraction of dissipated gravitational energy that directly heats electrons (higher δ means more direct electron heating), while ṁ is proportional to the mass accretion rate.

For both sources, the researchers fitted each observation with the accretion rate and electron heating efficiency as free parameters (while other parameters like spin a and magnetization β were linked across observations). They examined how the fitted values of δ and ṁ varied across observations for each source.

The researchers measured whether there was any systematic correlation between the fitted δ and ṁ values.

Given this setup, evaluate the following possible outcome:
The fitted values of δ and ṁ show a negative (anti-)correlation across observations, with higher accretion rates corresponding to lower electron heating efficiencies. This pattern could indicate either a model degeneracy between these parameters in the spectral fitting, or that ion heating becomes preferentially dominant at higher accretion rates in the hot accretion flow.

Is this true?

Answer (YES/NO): YES